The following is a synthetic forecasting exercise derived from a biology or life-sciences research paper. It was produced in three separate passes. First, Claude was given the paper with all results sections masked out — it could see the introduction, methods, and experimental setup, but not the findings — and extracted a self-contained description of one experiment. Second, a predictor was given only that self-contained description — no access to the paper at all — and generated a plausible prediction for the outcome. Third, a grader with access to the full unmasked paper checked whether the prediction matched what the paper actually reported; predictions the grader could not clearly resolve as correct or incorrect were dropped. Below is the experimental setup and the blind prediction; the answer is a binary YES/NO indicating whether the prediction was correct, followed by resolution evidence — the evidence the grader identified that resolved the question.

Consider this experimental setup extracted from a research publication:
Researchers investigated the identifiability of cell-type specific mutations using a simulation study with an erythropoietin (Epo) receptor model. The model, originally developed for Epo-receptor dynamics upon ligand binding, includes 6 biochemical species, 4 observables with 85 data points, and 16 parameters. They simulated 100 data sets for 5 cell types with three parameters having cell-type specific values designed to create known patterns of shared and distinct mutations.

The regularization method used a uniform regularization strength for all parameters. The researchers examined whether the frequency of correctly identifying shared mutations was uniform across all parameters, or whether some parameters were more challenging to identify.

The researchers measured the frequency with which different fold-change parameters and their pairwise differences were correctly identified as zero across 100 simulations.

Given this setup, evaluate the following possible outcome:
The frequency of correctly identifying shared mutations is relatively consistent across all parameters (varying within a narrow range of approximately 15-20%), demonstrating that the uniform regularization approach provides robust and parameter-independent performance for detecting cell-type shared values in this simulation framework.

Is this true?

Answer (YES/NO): NO